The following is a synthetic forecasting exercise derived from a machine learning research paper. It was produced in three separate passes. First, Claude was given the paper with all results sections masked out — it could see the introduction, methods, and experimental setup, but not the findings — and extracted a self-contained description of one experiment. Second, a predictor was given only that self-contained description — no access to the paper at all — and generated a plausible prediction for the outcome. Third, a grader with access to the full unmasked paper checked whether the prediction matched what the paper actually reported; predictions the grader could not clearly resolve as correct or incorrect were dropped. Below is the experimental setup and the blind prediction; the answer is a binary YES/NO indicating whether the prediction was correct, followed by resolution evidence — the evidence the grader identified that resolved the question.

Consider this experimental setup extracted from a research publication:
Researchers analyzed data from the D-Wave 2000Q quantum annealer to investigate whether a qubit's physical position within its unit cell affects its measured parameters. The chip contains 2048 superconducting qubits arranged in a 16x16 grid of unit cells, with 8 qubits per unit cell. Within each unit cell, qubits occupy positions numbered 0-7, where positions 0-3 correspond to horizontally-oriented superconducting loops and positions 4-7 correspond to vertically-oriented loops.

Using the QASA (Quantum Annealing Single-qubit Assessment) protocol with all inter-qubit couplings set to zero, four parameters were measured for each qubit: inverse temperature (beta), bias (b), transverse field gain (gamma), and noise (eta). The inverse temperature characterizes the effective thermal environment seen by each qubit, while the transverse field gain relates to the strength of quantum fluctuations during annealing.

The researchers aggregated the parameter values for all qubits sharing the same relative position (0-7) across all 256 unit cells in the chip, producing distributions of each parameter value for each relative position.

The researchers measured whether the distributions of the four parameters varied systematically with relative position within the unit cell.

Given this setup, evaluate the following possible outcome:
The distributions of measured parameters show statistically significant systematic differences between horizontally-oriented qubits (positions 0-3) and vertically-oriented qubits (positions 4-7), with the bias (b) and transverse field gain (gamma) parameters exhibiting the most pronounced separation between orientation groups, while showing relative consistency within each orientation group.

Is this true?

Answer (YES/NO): NO